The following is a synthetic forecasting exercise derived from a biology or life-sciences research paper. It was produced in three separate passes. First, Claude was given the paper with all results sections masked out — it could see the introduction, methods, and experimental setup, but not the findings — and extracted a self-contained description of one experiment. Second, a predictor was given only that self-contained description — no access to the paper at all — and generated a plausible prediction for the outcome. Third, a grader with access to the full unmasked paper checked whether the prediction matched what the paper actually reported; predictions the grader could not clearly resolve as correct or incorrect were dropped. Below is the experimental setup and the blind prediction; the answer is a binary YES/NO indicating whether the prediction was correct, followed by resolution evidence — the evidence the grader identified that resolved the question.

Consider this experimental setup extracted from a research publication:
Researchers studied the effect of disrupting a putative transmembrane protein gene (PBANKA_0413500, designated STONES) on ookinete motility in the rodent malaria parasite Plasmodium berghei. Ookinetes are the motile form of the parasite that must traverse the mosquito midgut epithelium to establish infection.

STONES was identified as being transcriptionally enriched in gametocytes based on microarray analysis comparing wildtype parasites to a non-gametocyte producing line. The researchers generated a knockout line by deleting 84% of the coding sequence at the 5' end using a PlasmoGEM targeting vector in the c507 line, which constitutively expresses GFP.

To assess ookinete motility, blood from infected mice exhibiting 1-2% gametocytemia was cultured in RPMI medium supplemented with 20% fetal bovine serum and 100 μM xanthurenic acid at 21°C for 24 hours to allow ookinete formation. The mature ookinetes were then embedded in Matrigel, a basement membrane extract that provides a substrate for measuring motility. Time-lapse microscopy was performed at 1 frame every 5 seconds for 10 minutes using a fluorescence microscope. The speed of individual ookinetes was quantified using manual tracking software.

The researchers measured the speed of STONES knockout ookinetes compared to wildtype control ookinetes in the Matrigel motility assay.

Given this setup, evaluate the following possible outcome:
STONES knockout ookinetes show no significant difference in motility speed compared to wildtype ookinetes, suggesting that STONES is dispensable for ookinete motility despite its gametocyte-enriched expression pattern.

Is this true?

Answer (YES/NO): NO